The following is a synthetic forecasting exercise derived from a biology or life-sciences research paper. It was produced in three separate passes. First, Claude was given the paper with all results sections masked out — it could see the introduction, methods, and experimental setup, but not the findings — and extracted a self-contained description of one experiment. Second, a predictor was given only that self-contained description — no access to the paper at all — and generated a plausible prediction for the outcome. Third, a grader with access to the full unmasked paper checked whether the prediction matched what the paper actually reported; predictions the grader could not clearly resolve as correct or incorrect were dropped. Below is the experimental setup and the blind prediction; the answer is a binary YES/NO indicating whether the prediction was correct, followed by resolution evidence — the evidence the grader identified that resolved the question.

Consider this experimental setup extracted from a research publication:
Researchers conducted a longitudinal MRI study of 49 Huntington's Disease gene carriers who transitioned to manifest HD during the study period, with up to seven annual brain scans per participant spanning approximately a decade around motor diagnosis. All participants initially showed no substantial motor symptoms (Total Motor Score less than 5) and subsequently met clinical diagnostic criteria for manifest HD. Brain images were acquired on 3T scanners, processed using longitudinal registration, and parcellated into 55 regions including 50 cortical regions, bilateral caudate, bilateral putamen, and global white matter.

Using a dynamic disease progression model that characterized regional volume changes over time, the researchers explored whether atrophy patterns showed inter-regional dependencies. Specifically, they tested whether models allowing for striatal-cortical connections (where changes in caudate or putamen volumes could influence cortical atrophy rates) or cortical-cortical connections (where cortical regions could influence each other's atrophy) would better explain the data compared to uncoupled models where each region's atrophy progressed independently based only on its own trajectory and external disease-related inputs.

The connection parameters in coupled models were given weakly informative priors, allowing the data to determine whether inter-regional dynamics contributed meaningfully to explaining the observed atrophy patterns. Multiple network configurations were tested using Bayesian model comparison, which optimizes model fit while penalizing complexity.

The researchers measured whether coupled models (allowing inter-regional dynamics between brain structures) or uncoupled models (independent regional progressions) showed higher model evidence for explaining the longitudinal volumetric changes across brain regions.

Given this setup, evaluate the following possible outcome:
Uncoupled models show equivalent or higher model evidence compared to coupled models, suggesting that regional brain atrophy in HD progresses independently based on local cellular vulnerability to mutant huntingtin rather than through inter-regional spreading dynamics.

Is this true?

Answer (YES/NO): YES